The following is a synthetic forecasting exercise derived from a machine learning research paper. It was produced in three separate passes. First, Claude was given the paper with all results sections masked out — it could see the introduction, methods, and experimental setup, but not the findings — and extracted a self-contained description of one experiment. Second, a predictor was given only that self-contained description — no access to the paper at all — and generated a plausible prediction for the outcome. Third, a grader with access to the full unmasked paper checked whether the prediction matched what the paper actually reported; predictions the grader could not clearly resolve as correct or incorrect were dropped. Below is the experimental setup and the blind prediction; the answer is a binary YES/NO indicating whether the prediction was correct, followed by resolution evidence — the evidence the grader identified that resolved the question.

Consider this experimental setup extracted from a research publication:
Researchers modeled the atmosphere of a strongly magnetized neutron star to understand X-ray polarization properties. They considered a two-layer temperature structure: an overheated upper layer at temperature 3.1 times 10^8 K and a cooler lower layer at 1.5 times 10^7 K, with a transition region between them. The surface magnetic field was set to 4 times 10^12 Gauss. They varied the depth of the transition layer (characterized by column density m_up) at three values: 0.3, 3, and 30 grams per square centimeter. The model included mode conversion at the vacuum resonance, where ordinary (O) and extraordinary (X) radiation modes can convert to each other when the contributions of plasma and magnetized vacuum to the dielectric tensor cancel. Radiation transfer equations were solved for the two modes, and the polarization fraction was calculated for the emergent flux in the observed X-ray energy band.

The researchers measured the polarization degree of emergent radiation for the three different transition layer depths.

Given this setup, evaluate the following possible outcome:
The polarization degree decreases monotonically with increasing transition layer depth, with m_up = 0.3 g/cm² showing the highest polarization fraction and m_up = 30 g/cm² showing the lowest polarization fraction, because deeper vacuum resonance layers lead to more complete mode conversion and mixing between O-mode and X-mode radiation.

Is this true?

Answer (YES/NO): NO